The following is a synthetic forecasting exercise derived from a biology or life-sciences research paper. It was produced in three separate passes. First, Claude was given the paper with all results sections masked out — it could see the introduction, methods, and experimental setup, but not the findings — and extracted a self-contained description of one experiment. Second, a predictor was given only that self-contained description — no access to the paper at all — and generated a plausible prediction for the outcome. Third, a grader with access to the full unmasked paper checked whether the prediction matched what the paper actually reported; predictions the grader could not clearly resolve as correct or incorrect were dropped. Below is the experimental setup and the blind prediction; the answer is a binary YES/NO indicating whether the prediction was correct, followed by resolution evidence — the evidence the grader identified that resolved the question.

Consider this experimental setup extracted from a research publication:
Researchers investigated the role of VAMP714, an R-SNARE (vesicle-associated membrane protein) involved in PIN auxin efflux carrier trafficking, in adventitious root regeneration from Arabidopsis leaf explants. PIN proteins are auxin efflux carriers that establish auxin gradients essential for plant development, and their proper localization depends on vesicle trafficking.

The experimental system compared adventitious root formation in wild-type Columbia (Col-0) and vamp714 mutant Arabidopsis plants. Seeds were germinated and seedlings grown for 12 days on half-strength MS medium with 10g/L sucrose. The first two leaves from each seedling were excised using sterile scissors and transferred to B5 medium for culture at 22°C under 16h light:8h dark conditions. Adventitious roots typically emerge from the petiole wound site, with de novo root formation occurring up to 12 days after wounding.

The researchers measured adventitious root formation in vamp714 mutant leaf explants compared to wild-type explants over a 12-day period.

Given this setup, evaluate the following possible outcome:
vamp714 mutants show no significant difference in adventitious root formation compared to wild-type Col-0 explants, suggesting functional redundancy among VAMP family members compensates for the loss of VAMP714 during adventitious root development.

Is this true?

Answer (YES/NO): NO